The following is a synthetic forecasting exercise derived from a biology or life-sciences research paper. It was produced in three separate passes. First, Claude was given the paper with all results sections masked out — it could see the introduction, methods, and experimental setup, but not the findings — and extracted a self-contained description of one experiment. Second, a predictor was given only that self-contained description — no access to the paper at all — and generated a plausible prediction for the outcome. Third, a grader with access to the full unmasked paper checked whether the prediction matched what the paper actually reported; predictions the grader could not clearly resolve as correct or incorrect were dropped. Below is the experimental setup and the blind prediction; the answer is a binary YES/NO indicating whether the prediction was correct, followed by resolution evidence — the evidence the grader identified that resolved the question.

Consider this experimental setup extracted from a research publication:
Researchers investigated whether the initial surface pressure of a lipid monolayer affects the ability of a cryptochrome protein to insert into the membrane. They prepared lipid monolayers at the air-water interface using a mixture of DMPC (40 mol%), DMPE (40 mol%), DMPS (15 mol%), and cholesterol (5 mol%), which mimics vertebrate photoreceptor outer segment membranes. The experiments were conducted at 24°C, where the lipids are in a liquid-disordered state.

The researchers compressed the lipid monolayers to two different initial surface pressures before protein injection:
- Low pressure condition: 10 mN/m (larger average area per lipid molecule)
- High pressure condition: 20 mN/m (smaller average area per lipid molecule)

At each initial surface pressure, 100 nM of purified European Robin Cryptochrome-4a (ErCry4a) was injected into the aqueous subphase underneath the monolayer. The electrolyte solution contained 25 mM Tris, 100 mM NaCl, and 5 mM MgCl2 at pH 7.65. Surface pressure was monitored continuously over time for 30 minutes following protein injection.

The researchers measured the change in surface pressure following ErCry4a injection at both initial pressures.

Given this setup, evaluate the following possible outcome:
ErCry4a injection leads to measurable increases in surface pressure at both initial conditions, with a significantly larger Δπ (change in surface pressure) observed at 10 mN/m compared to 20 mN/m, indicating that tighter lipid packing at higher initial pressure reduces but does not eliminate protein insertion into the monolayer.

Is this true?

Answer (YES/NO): NO